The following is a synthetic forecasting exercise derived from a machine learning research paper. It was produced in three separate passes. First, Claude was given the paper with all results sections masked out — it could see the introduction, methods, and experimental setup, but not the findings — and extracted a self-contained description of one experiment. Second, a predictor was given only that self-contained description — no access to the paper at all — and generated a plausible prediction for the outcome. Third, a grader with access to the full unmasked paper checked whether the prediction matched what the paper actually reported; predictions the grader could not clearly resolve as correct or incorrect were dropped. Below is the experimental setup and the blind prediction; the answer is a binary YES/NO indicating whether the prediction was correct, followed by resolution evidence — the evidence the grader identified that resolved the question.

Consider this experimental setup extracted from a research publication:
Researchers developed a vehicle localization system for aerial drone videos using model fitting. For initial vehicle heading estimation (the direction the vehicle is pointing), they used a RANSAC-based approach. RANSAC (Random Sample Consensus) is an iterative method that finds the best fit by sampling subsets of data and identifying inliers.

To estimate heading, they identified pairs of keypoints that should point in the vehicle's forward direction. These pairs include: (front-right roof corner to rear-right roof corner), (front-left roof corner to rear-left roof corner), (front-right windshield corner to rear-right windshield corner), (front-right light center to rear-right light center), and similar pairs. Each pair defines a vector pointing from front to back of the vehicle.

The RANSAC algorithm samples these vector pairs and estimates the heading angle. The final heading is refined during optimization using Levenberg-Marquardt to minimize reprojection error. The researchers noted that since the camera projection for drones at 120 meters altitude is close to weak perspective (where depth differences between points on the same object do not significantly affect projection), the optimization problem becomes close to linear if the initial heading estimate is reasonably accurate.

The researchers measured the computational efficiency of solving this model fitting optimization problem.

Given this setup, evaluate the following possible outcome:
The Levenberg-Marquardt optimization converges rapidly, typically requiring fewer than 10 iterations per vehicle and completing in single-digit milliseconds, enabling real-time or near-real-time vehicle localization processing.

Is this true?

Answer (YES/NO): NO